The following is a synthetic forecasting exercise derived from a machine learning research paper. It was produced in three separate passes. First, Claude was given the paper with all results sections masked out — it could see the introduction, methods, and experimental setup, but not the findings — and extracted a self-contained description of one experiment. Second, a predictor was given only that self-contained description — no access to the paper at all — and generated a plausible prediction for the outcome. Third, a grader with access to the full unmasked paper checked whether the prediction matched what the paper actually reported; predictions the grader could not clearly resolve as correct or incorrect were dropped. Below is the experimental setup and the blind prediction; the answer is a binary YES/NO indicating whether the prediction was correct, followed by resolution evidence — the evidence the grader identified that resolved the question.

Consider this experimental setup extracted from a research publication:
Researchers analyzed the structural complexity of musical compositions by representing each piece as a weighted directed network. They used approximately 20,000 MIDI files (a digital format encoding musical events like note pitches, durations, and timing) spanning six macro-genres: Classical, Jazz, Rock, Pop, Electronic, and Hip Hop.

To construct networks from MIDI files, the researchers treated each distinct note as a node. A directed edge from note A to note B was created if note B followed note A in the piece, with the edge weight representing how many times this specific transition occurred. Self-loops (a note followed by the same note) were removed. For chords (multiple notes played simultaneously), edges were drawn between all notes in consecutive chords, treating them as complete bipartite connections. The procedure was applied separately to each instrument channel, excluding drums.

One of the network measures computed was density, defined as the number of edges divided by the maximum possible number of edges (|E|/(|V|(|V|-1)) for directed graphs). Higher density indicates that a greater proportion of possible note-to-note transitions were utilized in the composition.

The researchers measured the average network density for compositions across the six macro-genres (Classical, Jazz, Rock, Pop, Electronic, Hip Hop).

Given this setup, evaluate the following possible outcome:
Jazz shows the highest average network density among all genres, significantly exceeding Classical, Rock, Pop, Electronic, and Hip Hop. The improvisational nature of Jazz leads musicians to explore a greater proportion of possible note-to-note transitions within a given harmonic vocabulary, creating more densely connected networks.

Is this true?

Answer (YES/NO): NO